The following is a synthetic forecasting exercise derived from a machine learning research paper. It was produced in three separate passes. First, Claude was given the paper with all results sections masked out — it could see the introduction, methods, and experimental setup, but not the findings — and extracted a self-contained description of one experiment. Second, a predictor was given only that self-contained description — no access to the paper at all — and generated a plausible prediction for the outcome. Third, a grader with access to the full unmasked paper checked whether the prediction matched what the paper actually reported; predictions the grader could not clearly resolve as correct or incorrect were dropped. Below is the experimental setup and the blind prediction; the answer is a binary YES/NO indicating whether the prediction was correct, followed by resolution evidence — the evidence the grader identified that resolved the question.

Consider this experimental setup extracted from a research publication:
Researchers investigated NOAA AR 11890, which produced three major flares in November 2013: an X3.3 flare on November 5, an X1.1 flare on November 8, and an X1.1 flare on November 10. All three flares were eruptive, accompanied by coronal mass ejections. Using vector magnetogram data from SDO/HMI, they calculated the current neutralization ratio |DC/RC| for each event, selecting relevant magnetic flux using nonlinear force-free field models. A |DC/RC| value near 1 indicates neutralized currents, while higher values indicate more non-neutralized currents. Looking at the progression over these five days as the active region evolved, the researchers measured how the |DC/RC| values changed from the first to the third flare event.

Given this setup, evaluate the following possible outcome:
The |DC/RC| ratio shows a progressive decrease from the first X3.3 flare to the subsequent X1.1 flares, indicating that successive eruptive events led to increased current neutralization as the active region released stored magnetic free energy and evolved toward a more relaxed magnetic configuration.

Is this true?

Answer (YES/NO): NO